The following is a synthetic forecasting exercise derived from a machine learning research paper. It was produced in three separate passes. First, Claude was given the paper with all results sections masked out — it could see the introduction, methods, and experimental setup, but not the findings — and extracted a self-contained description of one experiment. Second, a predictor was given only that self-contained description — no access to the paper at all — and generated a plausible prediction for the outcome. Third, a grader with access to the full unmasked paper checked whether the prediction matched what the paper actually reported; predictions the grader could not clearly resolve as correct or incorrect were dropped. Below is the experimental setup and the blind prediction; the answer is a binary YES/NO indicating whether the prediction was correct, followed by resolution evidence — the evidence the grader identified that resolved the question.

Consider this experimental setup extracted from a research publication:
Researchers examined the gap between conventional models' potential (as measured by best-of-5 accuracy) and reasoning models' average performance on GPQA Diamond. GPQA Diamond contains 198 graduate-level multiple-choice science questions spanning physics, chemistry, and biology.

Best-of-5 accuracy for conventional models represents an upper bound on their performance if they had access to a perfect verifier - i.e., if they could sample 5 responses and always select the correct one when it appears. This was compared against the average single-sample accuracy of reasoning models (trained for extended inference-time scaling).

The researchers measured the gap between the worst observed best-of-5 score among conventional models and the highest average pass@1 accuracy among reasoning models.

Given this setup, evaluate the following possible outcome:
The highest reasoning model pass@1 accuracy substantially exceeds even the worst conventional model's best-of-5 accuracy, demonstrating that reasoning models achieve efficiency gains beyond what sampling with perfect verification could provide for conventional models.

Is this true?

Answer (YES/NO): NO